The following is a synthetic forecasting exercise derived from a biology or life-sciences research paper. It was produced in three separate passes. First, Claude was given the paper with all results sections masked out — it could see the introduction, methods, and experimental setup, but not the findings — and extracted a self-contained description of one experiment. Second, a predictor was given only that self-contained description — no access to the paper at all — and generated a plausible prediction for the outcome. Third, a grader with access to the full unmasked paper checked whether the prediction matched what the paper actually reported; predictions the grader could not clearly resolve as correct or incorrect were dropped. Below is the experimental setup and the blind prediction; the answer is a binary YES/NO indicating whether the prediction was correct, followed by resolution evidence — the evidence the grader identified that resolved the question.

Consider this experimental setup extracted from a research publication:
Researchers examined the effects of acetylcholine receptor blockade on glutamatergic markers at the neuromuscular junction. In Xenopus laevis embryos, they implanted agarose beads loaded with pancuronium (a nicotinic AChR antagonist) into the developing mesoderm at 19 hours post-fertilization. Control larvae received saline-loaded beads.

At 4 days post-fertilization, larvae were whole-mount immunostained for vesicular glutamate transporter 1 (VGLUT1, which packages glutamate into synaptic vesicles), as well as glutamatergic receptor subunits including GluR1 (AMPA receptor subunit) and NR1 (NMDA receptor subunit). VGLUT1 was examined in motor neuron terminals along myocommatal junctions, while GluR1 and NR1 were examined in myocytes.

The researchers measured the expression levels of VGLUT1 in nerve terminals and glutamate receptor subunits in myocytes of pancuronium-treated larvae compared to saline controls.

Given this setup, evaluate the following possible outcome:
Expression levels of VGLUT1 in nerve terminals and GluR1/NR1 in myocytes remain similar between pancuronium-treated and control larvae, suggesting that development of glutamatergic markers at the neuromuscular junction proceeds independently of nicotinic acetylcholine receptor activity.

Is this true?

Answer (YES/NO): NO